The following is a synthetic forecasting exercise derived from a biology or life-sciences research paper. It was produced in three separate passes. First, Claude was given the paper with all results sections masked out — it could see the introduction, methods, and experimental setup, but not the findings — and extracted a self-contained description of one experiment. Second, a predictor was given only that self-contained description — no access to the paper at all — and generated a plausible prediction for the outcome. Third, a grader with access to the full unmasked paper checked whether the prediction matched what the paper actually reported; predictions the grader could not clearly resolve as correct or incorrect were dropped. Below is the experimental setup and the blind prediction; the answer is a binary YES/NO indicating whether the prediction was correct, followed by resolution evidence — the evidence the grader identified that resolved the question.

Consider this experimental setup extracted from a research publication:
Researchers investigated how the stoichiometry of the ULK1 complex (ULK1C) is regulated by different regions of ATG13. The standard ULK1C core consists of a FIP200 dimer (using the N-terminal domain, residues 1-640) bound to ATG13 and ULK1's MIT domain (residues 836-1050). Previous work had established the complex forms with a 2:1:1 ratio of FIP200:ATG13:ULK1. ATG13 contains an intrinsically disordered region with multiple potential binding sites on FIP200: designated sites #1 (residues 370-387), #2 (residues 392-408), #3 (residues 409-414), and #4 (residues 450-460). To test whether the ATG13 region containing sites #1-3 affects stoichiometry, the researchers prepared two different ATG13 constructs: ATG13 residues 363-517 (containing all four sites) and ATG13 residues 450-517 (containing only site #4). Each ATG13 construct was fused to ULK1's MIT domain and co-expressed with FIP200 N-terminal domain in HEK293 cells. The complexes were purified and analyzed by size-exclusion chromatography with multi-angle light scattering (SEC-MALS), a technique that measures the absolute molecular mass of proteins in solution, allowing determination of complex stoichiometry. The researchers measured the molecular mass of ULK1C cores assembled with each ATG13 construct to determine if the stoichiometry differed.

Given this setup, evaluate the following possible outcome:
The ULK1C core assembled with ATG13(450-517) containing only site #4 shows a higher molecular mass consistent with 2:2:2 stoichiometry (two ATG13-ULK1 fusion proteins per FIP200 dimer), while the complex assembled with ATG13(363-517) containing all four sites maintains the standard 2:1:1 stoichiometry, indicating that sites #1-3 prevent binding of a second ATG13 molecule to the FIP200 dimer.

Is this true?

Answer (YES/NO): YES